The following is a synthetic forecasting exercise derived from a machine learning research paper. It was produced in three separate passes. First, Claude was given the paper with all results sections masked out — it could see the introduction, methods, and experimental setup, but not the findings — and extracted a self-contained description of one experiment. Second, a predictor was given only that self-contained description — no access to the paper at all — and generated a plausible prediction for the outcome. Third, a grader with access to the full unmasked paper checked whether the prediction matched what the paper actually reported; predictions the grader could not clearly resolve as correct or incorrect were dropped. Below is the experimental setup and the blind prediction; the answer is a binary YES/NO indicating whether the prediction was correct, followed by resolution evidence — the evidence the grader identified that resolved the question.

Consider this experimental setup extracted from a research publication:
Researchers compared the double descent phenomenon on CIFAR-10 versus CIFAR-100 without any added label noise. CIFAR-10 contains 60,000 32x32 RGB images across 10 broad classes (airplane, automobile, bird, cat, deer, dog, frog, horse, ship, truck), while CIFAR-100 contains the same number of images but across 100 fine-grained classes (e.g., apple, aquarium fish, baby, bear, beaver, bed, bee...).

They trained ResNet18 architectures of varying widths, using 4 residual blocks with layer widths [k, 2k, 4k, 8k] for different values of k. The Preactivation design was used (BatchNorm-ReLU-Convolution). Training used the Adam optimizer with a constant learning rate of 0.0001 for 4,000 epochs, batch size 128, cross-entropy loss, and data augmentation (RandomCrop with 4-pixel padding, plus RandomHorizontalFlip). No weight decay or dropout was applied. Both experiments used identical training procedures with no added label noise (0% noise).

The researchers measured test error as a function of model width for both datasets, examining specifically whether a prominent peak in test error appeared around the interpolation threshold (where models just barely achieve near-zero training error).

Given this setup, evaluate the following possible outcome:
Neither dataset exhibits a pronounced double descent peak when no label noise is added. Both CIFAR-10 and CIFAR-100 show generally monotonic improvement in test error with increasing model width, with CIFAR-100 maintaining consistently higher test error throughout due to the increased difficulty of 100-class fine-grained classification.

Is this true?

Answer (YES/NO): NO